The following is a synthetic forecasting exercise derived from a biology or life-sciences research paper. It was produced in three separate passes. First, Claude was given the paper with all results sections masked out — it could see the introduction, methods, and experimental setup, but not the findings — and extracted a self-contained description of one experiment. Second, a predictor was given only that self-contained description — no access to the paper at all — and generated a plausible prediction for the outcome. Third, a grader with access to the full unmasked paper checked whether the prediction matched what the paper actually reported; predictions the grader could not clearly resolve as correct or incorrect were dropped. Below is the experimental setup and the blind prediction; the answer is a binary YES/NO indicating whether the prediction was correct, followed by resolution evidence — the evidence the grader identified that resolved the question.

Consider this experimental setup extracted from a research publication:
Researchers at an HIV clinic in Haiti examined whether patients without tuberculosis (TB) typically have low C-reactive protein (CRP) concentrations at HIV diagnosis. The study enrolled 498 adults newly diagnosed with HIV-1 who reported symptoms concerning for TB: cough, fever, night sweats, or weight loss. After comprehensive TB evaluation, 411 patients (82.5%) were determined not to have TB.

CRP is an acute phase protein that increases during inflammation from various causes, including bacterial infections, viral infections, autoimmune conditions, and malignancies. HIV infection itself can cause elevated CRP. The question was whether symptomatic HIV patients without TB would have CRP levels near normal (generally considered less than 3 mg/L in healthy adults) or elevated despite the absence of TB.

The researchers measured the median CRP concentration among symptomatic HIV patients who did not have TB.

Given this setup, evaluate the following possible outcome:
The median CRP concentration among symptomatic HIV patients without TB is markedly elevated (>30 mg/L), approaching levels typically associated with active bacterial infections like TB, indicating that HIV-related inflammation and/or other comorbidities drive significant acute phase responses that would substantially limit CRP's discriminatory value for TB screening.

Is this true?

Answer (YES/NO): NO